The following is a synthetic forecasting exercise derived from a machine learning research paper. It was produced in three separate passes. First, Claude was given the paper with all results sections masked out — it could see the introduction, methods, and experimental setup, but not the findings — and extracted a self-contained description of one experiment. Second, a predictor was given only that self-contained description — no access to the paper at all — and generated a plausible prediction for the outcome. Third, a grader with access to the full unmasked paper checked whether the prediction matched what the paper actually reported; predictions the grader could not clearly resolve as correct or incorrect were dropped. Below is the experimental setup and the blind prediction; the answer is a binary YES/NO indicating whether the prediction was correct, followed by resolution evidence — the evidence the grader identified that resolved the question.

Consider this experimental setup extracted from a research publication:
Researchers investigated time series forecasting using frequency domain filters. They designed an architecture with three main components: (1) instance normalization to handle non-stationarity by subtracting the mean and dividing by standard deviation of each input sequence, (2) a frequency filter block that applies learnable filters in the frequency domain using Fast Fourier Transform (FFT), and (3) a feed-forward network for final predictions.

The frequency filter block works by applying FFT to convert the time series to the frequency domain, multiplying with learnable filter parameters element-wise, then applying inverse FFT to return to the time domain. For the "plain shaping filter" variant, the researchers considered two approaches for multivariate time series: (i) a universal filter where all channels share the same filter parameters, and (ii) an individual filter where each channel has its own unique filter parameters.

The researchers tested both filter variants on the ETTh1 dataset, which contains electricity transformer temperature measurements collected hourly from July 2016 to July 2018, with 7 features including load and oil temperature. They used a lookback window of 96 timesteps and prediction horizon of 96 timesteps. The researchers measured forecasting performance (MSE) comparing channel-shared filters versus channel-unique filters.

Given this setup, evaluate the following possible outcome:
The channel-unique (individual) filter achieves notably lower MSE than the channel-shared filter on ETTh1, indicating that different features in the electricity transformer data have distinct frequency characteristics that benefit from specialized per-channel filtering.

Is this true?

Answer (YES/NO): NO